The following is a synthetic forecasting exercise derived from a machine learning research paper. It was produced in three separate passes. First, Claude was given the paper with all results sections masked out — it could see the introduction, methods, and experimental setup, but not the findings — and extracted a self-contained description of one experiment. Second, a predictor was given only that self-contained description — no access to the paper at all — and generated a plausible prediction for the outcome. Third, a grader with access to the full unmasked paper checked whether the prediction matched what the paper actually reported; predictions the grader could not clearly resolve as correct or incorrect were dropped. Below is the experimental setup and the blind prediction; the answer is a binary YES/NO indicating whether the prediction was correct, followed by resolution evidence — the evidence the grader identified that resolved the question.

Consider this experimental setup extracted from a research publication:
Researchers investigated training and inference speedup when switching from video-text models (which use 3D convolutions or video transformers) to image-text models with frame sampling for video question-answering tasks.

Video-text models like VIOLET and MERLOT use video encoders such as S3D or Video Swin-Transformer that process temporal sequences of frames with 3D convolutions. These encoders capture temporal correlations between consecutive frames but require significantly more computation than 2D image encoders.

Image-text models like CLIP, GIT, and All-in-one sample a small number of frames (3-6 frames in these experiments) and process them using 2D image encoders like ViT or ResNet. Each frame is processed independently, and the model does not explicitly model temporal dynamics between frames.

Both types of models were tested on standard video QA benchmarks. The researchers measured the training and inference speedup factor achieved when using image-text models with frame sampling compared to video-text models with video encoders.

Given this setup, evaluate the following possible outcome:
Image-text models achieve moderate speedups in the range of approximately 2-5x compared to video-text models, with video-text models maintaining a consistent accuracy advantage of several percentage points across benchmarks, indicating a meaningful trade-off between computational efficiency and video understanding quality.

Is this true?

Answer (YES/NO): NO